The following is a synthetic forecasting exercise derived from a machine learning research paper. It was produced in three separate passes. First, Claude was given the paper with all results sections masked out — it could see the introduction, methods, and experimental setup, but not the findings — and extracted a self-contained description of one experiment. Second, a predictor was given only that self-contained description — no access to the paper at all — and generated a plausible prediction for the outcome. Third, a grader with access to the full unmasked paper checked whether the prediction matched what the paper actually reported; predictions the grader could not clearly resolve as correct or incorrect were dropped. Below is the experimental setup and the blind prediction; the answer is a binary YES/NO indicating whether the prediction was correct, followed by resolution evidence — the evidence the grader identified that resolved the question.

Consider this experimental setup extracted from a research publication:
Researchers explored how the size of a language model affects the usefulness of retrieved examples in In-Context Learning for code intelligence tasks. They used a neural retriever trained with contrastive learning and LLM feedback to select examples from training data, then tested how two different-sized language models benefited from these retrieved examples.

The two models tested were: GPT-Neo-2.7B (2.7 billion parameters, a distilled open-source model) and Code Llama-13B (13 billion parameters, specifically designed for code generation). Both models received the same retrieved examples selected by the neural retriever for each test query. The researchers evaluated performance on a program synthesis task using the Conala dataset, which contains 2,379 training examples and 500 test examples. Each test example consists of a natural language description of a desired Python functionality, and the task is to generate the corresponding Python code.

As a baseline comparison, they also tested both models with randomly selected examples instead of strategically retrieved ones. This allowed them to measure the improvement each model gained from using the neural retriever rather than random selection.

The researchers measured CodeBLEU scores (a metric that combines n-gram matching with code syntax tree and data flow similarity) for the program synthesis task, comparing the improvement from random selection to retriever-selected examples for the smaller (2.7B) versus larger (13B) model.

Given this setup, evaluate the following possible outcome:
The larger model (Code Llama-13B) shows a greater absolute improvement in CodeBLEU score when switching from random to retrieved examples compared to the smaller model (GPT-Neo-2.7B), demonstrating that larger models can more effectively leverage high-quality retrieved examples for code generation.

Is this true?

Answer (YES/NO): NO